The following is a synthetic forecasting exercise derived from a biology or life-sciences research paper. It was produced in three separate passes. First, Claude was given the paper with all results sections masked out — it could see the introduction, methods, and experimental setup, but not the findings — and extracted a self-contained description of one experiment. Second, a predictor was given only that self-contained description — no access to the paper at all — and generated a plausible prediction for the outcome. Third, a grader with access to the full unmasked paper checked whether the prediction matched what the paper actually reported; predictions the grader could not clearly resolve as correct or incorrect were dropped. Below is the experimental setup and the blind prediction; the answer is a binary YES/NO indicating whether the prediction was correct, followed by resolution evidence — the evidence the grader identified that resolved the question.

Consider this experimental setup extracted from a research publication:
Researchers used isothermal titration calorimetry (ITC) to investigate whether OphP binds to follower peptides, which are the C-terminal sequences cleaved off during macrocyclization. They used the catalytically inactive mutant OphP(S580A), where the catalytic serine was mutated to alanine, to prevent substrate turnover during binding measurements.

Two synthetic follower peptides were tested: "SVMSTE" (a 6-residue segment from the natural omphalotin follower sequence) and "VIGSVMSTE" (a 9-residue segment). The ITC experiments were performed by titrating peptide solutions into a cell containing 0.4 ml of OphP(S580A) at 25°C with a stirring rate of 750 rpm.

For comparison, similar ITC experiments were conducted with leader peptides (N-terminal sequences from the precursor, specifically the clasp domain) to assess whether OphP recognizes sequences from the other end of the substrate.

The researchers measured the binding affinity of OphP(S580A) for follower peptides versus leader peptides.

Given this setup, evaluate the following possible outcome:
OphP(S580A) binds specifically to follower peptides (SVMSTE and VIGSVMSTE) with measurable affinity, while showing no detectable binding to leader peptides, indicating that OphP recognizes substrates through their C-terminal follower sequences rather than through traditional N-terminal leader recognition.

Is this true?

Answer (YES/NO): NO